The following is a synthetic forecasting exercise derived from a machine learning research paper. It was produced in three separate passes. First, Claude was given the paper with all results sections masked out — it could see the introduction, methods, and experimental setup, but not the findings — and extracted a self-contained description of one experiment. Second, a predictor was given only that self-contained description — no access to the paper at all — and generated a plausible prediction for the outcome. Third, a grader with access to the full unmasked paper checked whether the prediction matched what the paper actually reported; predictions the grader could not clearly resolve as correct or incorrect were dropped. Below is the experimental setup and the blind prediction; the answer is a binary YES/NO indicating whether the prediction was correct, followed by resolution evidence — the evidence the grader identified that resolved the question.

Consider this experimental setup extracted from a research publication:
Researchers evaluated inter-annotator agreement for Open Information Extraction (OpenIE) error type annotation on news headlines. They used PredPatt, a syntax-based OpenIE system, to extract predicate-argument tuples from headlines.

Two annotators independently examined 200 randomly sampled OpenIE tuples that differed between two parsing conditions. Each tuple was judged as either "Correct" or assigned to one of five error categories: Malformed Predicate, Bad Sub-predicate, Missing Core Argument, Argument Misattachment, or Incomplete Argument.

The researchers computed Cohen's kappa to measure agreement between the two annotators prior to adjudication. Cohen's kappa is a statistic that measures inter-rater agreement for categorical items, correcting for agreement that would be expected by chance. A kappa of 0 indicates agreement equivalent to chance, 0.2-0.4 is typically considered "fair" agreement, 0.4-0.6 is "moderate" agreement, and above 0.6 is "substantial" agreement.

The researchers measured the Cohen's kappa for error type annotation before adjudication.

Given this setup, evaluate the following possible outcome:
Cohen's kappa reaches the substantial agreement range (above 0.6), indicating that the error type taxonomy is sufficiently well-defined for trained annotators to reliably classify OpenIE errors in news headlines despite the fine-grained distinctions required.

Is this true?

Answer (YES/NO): NO